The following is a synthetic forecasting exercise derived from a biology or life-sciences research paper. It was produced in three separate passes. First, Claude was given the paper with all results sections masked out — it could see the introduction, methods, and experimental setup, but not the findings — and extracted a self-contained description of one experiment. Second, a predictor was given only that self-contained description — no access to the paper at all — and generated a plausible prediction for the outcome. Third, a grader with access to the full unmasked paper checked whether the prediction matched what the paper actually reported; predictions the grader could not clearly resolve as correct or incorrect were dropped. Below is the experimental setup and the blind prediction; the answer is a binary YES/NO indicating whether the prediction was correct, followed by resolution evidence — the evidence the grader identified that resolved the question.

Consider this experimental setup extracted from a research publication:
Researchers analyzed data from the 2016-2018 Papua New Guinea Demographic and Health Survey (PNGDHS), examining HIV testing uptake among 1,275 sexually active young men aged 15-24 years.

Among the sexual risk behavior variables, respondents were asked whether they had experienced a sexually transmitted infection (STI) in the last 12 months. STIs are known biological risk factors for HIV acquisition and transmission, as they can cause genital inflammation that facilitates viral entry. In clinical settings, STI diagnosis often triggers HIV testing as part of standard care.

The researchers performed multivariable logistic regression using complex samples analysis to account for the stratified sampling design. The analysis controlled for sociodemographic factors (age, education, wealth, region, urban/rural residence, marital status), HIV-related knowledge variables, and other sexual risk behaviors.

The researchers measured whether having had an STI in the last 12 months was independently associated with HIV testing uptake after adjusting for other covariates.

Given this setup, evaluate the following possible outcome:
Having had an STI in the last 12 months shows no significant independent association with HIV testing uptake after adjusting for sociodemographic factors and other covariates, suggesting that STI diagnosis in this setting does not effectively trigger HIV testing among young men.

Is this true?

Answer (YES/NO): YES